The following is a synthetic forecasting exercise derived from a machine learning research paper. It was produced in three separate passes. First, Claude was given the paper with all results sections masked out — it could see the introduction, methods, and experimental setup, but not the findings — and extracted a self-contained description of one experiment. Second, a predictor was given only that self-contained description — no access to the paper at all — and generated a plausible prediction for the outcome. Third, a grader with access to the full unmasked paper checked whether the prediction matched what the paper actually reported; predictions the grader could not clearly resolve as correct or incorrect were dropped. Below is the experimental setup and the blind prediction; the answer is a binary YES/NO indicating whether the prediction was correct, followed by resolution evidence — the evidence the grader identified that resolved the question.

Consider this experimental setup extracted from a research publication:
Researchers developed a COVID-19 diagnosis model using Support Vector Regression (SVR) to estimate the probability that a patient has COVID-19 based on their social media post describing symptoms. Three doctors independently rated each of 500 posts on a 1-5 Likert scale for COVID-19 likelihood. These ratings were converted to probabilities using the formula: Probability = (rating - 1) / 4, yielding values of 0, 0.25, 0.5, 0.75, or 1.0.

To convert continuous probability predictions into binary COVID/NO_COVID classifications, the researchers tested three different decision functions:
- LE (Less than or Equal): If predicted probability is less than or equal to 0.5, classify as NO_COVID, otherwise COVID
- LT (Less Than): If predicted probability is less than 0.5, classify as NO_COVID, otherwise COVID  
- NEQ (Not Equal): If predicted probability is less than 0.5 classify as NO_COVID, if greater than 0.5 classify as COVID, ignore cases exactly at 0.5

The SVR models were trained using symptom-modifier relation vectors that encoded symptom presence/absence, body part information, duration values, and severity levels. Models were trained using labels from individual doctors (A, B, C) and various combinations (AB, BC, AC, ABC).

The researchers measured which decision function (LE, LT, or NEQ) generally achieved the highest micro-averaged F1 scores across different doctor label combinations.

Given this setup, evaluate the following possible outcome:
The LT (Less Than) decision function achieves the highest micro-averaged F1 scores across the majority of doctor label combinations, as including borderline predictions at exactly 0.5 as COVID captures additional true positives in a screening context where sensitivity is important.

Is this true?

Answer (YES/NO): NO